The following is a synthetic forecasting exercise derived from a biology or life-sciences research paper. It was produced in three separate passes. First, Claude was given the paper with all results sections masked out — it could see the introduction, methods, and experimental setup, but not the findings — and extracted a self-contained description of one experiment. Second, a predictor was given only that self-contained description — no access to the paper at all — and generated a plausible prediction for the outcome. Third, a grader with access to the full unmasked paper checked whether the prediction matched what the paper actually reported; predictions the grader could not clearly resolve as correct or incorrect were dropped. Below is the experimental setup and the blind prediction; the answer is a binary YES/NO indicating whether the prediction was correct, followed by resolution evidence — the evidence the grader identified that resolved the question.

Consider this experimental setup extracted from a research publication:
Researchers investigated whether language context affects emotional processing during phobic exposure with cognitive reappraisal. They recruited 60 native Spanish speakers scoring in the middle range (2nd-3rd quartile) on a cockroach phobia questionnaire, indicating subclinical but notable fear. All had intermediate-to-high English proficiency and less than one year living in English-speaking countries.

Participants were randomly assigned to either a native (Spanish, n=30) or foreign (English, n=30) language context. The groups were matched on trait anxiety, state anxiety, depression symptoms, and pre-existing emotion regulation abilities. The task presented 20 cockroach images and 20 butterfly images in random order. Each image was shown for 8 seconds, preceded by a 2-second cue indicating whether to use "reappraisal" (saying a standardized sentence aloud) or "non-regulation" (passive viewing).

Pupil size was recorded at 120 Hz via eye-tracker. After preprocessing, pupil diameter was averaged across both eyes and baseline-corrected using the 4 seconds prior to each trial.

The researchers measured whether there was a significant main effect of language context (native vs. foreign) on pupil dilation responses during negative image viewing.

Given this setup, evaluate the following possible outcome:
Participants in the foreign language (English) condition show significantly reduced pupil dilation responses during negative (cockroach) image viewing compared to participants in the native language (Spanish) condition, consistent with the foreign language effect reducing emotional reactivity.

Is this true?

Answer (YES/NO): NO